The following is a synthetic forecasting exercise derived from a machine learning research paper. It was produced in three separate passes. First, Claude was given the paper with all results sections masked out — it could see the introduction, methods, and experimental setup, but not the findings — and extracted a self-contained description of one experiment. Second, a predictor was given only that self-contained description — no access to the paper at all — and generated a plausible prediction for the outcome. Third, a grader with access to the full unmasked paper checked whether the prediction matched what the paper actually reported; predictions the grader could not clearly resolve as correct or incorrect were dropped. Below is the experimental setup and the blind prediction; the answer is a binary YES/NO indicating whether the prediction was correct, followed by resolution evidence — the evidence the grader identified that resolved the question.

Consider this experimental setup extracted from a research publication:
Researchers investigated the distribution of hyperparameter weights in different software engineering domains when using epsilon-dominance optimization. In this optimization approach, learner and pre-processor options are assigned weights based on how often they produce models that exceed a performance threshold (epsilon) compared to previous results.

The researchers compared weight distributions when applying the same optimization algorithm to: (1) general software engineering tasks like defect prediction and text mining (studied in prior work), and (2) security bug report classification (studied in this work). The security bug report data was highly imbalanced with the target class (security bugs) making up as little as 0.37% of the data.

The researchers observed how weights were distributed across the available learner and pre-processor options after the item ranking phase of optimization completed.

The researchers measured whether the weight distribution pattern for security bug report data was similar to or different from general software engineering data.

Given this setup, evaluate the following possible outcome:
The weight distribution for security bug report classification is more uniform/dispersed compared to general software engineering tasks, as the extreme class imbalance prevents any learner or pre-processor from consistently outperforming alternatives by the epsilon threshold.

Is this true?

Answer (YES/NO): NO